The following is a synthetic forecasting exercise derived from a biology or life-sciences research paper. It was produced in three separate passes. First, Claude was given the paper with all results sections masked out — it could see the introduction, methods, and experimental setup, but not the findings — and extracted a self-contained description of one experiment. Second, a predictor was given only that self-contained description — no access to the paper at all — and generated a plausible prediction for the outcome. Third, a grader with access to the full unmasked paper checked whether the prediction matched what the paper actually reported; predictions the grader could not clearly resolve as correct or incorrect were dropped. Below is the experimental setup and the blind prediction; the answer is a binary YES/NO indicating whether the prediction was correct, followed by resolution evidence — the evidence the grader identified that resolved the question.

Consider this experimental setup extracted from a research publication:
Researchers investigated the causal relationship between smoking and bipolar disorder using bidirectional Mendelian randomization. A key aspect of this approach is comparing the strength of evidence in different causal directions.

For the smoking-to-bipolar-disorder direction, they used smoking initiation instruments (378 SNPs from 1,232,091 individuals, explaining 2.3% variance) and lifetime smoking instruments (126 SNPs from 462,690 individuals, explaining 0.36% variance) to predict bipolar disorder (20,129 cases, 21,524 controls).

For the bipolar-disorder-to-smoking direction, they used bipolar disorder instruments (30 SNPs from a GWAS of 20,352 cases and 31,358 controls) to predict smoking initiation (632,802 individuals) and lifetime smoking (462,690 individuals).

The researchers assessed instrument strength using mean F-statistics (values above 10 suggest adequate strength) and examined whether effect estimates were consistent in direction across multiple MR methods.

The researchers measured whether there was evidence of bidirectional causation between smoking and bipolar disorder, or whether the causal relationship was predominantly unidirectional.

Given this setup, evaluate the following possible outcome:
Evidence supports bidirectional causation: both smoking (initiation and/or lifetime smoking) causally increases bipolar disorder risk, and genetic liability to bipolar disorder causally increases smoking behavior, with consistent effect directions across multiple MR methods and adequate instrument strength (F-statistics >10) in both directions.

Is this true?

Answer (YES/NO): NO